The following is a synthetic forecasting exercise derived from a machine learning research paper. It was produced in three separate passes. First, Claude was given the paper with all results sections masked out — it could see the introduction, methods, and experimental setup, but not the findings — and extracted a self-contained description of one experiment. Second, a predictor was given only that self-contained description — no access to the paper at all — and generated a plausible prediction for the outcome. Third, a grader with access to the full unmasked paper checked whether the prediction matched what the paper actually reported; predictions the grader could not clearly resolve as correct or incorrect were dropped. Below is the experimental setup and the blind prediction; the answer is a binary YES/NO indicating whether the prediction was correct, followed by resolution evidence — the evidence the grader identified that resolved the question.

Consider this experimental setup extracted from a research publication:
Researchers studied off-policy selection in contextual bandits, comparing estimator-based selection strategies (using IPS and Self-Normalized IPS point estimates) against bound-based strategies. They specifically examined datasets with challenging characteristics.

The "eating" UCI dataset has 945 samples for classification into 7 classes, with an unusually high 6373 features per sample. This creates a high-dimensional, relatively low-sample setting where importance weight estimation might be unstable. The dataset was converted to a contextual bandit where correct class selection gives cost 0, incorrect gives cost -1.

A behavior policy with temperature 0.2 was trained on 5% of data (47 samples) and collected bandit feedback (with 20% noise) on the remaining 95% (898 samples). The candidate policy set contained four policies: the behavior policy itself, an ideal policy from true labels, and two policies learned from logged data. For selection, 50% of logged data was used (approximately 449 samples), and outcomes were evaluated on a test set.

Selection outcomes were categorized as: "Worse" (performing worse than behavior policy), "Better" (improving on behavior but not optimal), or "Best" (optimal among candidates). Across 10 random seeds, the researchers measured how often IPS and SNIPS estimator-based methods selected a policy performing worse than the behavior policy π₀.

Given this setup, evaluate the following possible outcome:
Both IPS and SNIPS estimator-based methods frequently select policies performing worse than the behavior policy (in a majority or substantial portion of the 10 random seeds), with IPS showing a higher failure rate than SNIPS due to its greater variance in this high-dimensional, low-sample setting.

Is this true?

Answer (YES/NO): NO